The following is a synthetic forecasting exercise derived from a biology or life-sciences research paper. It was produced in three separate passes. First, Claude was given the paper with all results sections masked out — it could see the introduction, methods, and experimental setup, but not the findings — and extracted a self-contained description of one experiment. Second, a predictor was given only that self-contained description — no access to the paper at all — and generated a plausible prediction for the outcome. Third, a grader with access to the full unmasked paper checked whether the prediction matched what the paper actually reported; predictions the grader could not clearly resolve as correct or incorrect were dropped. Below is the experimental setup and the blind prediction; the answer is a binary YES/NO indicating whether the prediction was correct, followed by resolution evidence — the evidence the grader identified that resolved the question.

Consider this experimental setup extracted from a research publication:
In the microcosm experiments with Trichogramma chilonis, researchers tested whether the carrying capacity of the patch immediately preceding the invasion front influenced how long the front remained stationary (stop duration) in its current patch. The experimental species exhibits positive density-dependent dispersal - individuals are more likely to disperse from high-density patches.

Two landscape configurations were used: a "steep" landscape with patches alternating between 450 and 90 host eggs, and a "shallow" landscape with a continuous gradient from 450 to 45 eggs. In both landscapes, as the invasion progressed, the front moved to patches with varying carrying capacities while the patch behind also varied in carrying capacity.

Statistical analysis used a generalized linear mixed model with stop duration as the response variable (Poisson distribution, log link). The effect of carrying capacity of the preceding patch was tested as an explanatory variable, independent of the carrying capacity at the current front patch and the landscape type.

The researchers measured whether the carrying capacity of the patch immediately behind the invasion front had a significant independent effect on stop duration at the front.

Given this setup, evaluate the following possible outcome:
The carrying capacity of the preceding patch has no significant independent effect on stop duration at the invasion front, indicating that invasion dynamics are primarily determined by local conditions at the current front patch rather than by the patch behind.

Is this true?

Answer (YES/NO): NO